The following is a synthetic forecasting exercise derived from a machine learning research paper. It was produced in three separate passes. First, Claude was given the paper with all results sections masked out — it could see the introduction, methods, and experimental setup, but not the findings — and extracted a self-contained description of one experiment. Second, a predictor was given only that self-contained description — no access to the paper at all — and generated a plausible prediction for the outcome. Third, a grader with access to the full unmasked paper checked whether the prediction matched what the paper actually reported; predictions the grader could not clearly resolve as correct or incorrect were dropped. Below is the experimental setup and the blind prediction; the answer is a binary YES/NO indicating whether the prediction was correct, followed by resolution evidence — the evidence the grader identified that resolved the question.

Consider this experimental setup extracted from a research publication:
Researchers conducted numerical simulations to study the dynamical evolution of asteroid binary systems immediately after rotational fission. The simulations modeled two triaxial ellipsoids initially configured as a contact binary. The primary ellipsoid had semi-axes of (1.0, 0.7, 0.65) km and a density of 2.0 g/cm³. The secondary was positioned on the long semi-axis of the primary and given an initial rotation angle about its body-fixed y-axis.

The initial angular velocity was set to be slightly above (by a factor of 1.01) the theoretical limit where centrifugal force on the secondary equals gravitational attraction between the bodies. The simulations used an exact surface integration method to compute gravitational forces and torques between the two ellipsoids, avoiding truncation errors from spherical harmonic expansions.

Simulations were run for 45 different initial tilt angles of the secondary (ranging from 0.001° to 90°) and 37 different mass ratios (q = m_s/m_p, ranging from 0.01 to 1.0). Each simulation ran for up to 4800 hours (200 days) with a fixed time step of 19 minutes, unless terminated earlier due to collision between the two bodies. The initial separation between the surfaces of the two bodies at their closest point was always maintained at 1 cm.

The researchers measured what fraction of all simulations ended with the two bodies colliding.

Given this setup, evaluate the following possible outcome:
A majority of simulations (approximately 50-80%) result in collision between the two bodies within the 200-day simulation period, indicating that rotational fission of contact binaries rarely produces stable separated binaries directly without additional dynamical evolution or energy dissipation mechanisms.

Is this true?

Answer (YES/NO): NO